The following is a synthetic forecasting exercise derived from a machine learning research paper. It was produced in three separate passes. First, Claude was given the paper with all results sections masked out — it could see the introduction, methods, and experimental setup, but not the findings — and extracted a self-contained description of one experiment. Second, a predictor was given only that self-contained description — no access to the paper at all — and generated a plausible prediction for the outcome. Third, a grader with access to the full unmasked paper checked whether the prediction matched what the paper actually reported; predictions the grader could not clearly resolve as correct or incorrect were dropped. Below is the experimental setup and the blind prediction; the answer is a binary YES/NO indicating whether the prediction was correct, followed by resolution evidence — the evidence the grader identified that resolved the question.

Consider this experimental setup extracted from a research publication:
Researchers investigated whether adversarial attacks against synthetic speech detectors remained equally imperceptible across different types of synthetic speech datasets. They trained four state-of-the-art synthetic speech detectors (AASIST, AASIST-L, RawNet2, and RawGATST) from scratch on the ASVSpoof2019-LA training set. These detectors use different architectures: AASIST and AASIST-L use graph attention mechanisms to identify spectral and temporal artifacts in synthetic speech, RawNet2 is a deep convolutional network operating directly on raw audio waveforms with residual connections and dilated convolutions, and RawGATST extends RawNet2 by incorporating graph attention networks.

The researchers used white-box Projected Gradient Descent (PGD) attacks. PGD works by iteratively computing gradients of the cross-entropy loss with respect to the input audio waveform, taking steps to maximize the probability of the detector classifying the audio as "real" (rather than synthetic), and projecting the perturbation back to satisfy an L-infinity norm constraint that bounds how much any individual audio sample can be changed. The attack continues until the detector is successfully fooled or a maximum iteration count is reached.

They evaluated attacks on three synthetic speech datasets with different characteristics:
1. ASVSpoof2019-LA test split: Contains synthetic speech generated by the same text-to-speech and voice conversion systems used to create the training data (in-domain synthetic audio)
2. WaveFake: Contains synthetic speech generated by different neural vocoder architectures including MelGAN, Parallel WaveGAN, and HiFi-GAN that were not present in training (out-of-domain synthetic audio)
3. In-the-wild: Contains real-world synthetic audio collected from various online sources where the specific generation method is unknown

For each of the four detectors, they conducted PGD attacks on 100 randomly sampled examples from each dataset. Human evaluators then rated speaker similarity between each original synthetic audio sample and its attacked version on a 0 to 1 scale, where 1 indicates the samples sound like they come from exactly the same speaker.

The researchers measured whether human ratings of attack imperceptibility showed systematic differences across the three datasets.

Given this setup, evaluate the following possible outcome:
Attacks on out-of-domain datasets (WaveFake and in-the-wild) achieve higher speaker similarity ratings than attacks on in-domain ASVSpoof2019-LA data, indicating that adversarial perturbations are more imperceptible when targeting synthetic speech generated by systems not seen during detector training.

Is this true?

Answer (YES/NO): NO